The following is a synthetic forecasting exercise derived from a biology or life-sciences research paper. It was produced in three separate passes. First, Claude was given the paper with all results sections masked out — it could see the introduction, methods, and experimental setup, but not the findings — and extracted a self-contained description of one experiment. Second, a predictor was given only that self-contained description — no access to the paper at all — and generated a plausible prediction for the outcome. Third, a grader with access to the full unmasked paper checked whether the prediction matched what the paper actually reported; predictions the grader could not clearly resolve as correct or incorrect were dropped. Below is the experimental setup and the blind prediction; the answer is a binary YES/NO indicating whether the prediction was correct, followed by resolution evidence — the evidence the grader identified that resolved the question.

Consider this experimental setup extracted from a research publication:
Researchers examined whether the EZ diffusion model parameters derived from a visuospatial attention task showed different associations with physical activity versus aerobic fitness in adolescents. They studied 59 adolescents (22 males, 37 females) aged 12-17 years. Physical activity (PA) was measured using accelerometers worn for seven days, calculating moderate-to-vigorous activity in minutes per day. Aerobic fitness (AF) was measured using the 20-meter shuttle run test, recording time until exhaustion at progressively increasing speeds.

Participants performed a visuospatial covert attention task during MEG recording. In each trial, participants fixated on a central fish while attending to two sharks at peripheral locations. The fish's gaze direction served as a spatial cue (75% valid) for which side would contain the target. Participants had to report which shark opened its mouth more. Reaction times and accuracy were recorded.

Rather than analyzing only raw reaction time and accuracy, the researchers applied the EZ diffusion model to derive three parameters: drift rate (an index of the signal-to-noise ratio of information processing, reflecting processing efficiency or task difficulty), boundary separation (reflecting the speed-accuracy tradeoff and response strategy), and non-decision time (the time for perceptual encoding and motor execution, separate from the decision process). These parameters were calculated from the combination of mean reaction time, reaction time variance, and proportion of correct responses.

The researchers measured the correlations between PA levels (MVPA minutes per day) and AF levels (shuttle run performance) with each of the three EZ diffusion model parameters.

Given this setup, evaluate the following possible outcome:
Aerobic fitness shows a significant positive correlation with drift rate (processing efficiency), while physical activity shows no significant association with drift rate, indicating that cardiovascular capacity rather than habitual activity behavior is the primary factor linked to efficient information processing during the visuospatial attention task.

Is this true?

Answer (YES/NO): NO